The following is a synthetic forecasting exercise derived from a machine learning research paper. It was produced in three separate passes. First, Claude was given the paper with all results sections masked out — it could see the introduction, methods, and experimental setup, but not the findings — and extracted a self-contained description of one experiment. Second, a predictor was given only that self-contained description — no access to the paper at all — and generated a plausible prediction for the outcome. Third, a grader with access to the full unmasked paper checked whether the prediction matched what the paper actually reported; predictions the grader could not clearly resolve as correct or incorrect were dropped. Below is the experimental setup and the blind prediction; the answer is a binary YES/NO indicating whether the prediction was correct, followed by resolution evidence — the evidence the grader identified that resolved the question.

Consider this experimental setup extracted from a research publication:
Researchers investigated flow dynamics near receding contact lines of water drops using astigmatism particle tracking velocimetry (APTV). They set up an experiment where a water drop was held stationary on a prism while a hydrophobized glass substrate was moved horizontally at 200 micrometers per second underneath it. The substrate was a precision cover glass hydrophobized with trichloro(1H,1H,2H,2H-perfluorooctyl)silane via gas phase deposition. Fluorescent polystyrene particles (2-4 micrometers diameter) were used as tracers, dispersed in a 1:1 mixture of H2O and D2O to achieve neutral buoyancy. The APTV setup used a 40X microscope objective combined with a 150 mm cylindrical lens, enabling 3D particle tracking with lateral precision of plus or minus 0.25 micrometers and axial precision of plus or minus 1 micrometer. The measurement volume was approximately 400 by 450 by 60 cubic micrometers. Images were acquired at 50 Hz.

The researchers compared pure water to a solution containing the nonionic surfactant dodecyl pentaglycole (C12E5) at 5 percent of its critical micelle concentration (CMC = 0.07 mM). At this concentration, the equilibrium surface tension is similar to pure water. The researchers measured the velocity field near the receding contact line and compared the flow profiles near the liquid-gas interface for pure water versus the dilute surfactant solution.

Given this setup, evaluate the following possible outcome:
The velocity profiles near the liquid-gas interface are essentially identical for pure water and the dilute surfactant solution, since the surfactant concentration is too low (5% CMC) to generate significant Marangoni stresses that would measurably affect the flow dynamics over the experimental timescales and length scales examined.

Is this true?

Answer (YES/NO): NO